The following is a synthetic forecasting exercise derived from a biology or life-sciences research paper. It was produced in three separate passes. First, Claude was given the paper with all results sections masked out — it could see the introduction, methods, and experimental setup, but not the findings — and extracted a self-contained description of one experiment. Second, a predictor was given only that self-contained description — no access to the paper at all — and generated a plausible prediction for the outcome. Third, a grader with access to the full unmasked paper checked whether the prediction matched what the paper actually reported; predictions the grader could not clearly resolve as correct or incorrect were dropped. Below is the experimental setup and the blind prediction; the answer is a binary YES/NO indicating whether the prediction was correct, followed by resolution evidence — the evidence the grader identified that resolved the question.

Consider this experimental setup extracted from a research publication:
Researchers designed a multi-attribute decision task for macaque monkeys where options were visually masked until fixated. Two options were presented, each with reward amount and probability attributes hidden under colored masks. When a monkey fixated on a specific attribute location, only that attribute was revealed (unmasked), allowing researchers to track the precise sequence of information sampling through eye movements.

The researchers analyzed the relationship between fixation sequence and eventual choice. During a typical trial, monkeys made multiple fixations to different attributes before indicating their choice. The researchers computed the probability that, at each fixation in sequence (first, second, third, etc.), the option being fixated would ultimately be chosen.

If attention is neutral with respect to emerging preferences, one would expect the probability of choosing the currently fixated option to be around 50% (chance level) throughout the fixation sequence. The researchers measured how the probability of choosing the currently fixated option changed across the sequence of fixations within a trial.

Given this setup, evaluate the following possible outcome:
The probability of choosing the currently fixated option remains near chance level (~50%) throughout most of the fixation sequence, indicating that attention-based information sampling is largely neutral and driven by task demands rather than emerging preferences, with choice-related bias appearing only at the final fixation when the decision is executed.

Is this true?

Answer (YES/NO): NO